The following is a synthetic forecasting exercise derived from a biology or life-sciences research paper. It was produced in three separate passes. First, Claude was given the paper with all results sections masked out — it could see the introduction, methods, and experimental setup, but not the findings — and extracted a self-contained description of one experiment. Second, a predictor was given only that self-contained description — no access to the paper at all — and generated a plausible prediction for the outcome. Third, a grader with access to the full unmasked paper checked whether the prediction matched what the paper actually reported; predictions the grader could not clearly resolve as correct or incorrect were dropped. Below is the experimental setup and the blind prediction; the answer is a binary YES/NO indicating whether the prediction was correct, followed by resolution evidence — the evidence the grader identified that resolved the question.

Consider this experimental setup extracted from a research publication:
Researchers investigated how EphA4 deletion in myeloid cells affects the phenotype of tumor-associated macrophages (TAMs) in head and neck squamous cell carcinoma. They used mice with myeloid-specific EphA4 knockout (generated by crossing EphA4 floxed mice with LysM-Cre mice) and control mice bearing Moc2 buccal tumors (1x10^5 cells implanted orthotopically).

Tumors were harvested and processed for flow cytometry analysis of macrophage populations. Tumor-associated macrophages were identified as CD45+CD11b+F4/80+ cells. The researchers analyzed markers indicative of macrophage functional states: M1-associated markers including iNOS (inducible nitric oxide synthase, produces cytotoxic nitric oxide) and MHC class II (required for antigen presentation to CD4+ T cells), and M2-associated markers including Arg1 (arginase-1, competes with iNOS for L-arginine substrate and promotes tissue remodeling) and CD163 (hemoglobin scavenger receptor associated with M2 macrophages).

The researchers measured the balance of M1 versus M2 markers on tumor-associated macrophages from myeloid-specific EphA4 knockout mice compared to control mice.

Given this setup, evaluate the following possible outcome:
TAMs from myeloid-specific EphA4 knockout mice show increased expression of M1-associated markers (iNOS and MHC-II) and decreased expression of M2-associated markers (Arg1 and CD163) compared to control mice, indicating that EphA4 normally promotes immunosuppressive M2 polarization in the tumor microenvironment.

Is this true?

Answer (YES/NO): NO